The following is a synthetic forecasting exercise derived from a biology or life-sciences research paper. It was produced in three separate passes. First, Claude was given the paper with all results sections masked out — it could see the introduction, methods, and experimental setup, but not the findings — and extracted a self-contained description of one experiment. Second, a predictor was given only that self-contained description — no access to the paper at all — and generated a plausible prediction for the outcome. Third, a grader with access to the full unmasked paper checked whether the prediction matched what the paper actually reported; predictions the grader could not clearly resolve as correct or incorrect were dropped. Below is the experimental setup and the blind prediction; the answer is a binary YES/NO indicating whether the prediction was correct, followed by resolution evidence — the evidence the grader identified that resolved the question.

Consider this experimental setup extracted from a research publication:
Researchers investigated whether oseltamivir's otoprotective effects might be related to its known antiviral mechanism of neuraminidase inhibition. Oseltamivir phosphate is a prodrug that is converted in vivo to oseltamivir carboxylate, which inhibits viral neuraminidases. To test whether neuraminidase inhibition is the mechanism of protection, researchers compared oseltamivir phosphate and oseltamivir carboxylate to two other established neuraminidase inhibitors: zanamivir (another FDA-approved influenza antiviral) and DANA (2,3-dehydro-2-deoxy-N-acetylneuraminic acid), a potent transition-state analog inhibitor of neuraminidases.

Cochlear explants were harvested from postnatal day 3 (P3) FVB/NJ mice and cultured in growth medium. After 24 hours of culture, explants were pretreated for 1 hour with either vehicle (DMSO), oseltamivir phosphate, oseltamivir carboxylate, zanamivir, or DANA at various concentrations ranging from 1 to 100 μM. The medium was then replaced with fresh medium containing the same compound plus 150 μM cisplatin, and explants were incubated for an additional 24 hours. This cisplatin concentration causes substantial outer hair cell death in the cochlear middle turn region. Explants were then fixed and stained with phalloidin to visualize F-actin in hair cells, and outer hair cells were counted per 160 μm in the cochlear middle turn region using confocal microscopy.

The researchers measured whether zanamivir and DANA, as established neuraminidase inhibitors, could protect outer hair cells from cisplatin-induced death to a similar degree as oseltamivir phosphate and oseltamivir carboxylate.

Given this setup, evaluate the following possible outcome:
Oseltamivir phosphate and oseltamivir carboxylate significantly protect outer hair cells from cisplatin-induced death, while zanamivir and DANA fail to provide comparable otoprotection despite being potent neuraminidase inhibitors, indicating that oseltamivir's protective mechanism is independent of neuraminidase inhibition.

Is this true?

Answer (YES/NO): YES